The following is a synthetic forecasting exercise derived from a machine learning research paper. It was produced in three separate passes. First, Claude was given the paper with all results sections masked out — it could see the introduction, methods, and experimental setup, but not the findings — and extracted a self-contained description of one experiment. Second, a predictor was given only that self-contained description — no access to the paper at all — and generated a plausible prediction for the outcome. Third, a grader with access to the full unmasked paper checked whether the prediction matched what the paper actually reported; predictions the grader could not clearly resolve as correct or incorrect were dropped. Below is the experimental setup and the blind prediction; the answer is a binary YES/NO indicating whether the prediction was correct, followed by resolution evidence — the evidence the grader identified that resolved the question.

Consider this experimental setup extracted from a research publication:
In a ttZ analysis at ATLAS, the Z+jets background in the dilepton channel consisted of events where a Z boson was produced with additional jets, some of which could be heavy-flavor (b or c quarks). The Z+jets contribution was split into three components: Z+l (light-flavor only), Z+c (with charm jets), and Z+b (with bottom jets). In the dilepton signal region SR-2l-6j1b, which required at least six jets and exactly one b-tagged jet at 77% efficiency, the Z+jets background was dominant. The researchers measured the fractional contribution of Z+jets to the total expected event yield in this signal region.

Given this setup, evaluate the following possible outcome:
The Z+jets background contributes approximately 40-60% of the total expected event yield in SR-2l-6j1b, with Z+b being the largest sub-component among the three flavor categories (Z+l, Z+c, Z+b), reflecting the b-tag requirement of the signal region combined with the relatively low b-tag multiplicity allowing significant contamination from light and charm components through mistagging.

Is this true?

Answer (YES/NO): NO